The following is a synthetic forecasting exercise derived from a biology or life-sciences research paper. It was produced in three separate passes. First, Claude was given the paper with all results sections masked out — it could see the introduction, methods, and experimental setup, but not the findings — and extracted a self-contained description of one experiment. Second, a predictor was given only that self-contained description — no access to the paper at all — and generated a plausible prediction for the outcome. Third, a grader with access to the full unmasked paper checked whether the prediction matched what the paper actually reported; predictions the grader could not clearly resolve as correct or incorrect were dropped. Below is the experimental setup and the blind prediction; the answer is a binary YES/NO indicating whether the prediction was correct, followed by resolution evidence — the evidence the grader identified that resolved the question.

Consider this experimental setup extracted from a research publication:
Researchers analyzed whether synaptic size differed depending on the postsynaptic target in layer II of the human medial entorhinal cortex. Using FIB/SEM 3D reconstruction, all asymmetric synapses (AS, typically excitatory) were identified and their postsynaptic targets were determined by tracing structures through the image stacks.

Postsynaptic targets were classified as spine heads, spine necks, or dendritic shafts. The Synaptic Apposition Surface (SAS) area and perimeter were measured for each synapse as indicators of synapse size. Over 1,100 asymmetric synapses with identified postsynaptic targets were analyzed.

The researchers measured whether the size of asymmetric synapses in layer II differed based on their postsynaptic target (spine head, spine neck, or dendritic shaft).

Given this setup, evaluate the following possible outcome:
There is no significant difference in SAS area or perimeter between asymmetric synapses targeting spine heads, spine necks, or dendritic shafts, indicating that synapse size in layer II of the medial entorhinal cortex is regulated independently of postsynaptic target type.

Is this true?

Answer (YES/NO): NO